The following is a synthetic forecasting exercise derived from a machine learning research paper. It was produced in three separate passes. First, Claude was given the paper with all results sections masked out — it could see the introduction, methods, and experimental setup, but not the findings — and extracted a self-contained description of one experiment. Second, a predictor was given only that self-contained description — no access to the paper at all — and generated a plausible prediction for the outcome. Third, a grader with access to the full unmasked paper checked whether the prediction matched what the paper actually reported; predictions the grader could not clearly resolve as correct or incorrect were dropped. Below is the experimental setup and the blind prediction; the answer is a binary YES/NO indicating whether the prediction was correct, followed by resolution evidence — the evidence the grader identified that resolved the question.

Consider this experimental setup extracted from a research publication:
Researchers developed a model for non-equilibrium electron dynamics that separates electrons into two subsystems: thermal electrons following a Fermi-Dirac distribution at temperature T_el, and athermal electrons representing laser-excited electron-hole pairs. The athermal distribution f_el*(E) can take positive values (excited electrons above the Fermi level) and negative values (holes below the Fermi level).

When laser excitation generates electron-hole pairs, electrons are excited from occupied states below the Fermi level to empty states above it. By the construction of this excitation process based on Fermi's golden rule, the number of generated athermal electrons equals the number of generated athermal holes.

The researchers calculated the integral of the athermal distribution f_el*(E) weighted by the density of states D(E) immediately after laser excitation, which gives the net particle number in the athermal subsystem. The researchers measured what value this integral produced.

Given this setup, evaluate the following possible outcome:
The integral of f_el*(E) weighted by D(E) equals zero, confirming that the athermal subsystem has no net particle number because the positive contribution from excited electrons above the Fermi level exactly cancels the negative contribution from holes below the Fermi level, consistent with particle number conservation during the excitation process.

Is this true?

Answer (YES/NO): YES